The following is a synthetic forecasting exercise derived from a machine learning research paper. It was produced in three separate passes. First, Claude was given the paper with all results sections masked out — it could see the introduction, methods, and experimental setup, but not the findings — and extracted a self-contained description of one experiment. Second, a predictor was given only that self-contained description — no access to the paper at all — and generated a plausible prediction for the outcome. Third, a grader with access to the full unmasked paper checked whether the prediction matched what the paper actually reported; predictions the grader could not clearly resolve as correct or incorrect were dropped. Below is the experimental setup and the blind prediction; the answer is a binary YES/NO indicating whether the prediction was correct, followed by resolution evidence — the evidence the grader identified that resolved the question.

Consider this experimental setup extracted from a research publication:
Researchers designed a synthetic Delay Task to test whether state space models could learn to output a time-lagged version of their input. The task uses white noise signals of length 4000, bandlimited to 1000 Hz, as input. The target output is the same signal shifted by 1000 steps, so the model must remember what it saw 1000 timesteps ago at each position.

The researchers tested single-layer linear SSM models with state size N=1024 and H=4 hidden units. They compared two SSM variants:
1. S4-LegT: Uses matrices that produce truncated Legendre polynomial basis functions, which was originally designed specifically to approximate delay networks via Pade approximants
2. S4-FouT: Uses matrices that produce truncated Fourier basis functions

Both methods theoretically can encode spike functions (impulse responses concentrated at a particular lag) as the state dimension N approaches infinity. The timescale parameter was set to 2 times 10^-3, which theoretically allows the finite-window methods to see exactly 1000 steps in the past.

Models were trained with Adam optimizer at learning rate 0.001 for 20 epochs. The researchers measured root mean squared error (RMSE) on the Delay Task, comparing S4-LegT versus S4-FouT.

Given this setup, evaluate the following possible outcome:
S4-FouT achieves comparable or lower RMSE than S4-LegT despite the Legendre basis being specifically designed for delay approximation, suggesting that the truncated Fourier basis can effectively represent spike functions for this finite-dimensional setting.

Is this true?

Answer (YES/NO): YES